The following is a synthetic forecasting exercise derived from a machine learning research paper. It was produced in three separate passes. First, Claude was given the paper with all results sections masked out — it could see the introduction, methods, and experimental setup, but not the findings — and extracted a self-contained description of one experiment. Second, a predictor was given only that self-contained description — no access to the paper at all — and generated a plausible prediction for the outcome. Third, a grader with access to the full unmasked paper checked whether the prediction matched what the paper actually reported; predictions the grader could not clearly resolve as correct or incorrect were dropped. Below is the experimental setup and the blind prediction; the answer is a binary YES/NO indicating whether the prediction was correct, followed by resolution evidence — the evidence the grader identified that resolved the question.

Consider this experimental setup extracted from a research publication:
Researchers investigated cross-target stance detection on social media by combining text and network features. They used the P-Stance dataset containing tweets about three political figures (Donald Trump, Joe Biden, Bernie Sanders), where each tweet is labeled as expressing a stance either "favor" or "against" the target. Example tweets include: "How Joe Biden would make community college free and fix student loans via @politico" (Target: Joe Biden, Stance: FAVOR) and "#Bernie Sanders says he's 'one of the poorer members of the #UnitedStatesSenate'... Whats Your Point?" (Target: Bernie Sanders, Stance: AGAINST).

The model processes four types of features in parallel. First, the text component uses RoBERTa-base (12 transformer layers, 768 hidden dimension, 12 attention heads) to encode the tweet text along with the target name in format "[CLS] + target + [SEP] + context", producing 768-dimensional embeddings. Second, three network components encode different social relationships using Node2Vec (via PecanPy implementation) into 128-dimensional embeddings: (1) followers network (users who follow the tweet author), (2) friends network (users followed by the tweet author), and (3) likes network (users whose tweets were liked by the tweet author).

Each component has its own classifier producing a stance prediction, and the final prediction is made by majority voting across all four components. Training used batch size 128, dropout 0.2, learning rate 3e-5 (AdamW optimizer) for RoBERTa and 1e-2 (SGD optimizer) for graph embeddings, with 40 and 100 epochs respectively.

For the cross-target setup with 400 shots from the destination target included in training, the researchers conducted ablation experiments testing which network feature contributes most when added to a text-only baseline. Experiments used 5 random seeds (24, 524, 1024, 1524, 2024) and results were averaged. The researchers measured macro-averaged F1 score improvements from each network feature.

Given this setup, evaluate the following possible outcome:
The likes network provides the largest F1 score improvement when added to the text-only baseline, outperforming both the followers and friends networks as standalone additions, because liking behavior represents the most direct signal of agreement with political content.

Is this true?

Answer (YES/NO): YES